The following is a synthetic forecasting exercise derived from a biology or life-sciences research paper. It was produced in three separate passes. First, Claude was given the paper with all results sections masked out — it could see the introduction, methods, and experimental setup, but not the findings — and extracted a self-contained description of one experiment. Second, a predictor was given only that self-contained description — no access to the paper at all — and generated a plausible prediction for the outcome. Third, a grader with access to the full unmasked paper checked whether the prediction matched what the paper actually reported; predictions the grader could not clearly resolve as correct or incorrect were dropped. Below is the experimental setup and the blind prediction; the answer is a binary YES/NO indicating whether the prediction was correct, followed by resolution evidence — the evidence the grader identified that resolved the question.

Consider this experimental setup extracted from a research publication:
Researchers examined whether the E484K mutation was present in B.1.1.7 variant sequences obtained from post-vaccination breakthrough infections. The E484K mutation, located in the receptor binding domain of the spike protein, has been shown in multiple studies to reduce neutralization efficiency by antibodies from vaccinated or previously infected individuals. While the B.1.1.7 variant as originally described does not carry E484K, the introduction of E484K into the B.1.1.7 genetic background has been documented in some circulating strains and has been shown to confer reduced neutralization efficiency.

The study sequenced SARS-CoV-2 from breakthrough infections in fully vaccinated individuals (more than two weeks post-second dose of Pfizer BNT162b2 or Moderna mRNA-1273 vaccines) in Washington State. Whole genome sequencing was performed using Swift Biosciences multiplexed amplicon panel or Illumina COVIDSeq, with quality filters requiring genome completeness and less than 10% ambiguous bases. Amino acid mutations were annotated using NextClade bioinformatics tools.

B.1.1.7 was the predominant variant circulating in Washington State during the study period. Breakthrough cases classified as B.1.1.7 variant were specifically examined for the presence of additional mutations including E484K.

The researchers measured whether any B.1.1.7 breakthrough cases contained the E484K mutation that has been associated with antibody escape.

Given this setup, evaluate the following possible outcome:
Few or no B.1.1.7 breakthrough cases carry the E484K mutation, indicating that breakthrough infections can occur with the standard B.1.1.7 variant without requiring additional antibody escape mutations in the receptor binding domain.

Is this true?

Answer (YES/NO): YES